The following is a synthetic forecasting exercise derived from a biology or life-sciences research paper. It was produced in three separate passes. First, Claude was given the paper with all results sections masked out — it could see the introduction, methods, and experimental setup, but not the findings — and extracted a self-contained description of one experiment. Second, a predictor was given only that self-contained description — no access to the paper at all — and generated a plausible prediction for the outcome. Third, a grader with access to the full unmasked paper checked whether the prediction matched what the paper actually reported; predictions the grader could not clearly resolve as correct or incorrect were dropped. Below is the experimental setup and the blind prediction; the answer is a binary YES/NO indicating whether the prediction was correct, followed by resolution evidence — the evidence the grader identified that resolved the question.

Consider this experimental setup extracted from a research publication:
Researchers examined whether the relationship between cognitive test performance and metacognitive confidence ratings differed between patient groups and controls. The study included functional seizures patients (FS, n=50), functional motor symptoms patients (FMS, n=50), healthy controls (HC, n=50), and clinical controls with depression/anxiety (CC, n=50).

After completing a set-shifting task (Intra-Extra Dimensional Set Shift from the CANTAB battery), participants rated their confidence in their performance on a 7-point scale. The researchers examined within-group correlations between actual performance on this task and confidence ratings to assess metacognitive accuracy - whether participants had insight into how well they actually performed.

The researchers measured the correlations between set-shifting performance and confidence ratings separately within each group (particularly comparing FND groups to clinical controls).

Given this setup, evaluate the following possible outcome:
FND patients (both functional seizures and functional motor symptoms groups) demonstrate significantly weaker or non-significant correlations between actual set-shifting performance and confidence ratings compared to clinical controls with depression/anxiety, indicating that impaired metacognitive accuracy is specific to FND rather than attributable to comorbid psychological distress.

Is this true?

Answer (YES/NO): NO